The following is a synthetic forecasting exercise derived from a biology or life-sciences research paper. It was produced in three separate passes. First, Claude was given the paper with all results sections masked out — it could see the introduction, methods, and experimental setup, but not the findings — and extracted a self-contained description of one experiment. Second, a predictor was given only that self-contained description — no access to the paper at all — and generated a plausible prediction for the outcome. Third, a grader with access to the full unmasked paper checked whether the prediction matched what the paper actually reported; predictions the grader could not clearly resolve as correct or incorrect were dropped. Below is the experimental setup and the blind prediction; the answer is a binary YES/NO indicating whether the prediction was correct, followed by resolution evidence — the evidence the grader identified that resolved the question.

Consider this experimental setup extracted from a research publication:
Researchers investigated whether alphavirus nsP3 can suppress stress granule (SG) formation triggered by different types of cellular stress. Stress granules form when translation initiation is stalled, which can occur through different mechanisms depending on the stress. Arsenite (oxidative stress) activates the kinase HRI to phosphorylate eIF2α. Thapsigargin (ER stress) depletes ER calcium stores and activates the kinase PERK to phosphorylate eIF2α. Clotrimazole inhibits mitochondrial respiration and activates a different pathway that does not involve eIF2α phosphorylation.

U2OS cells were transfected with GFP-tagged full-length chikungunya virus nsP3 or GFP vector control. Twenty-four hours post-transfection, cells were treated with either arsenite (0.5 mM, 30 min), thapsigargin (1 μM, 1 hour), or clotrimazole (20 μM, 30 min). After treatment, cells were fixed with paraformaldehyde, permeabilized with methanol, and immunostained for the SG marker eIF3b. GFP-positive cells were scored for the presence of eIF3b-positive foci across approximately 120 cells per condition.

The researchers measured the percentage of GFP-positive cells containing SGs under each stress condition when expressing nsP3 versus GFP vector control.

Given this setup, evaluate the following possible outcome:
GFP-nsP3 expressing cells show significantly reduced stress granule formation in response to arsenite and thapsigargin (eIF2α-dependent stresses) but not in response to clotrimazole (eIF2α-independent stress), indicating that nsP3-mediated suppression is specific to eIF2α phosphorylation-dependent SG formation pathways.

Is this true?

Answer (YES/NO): NO